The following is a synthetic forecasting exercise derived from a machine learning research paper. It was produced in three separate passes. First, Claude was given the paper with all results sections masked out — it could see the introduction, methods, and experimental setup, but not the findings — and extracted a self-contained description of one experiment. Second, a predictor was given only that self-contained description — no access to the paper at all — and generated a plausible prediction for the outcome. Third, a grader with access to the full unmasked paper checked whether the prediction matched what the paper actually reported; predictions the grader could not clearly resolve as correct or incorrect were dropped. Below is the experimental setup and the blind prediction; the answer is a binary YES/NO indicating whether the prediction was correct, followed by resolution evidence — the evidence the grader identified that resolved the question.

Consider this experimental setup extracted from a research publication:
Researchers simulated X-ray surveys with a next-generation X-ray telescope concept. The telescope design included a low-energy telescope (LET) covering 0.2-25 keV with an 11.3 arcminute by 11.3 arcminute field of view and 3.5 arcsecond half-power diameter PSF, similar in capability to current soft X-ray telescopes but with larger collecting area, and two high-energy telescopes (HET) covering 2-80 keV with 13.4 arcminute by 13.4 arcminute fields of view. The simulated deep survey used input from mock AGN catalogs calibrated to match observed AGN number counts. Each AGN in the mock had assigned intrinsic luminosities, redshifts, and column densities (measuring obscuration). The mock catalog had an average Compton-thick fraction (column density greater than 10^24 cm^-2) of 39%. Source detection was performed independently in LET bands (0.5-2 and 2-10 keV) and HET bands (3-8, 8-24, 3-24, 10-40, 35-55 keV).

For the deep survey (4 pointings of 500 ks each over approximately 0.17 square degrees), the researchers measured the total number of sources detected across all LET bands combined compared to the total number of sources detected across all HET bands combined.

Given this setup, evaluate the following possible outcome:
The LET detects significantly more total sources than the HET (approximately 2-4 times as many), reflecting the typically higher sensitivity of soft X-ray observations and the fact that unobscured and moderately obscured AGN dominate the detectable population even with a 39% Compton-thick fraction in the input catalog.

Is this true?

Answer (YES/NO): YES